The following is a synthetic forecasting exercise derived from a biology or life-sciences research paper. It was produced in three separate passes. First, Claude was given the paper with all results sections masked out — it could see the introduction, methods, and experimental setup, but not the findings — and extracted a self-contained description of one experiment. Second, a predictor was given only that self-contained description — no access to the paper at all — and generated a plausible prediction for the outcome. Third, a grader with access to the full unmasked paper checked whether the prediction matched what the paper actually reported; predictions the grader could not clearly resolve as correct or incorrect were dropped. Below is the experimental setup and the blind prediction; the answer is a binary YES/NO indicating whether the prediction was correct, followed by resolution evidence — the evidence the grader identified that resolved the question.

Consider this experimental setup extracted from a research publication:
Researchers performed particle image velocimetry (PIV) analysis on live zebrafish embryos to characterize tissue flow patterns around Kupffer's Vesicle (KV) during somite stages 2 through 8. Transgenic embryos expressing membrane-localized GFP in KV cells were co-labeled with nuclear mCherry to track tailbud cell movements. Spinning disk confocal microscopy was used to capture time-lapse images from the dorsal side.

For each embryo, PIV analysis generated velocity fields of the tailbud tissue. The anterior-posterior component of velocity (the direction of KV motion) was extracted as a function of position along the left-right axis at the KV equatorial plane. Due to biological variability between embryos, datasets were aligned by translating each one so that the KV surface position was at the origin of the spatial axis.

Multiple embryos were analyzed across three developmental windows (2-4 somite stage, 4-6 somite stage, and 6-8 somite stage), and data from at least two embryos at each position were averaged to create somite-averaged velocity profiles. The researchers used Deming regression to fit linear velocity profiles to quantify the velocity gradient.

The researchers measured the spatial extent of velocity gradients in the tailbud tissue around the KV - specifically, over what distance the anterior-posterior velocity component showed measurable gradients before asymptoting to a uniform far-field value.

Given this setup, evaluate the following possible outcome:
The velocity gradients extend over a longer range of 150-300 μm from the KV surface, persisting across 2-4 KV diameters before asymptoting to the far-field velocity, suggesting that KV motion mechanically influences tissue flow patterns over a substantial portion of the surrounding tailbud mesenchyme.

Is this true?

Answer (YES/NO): NO